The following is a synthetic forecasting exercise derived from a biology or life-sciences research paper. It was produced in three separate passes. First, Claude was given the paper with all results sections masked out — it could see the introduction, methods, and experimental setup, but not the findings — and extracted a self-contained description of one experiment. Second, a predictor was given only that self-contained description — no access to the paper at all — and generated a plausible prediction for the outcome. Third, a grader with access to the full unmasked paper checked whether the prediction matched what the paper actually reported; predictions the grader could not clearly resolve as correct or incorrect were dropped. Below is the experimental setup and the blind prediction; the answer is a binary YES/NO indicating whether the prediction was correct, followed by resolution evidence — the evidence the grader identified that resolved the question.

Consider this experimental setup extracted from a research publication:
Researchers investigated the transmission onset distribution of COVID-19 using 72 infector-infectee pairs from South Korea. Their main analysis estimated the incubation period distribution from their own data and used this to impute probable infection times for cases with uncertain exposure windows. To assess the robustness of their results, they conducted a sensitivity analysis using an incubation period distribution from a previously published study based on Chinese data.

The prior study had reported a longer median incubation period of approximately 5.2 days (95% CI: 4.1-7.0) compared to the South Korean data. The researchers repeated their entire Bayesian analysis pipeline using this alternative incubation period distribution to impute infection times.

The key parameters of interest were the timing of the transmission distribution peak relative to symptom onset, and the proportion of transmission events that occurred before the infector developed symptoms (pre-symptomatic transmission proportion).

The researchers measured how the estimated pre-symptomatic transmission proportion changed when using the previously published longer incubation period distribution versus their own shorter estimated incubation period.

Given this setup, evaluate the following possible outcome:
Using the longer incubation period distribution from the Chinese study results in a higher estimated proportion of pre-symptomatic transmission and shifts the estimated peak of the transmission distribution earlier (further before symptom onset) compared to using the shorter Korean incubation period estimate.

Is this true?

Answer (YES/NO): NO